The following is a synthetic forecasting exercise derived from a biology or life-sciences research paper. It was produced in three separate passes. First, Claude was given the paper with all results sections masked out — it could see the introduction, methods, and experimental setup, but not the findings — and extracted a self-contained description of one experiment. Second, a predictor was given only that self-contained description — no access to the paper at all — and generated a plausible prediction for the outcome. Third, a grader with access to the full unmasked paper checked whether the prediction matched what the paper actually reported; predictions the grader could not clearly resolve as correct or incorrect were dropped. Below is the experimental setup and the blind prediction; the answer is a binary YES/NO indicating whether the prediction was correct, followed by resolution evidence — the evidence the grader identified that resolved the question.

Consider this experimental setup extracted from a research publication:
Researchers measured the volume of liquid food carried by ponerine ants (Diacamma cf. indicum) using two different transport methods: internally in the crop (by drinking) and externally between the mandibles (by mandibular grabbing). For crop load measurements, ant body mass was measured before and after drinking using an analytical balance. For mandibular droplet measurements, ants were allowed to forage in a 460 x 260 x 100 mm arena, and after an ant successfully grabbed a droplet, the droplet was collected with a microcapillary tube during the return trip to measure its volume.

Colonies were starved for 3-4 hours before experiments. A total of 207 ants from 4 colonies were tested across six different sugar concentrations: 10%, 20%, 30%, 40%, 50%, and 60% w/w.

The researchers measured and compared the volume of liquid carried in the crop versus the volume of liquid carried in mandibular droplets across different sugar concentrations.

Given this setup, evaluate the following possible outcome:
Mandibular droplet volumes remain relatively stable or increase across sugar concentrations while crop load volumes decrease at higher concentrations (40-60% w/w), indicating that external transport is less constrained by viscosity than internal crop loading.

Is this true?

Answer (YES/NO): YES